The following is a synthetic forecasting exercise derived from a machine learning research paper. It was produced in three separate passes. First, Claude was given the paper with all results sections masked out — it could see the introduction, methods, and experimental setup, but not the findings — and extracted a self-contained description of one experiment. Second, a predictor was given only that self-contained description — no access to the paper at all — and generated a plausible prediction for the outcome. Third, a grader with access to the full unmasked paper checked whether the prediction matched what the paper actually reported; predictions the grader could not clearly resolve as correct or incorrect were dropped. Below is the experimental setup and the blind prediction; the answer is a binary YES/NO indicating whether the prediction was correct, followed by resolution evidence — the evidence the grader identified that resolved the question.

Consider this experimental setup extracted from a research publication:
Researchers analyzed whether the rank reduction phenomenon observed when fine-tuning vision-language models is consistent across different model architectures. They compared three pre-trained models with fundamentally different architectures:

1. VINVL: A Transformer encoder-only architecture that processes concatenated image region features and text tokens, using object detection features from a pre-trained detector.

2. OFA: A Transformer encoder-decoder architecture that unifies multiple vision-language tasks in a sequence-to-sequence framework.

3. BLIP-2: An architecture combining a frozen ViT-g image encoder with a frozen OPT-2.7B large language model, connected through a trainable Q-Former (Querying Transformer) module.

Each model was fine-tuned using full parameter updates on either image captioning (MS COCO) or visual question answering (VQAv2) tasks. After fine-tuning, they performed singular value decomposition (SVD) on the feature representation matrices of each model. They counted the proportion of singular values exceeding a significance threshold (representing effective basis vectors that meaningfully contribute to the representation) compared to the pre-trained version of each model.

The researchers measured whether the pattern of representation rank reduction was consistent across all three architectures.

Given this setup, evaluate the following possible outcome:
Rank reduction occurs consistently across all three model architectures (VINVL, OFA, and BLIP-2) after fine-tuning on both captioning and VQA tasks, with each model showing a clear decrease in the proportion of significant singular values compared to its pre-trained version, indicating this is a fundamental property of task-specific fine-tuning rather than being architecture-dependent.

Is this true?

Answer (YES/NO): YES